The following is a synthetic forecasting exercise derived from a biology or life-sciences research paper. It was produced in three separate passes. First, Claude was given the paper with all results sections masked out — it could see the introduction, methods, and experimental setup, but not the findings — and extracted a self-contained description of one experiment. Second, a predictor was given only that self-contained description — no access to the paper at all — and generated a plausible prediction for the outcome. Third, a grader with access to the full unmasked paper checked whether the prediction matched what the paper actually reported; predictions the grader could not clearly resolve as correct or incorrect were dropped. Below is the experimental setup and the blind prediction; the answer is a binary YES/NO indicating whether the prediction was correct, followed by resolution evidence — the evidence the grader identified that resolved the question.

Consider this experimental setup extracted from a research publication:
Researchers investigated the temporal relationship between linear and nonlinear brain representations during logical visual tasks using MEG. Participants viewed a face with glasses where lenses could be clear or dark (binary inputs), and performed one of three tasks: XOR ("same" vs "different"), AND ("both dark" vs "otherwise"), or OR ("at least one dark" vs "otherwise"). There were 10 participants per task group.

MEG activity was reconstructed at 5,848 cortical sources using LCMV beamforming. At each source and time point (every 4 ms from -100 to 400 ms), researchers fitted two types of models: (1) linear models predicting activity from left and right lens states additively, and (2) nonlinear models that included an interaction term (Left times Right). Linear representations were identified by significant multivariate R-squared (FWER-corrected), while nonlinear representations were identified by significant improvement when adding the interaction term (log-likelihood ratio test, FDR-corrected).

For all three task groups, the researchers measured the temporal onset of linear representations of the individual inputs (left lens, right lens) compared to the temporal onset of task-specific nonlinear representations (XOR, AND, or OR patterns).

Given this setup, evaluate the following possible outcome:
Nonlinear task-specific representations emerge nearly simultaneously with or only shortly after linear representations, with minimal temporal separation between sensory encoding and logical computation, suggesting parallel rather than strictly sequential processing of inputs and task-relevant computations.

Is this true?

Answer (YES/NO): NO